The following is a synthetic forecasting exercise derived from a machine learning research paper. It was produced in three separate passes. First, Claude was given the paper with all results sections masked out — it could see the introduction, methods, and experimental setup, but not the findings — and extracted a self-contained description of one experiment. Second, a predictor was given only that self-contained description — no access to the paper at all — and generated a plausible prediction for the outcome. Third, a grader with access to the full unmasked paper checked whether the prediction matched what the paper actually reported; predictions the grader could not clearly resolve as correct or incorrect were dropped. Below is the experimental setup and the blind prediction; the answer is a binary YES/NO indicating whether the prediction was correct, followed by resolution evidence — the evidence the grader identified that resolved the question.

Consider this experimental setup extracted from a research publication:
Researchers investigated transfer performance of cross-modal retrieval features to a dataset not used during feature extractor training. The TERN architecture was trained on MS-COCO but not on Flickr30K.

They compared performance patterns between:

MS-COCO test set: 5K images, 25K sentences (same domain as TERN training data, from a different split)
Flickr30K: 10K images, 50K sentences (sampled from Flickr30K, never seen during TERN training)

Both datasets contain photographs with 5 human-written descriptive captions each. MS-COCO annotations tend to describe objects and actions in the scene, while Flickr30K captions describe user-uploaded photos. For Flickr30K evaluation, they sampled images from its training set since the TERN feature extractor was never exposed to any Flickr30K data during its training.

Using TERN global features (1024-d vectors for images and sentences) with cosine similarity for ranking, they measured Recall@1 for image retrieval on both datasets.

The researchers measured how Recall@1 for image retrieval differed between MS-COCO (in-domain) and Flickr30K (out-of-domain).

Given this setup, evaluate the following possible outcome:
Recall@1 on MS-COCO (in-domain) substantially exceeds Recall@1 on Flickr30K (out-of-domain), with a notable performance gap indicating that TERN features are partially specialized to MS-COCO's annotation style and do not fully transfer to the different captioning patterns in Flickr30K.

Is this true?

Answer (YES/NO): YES